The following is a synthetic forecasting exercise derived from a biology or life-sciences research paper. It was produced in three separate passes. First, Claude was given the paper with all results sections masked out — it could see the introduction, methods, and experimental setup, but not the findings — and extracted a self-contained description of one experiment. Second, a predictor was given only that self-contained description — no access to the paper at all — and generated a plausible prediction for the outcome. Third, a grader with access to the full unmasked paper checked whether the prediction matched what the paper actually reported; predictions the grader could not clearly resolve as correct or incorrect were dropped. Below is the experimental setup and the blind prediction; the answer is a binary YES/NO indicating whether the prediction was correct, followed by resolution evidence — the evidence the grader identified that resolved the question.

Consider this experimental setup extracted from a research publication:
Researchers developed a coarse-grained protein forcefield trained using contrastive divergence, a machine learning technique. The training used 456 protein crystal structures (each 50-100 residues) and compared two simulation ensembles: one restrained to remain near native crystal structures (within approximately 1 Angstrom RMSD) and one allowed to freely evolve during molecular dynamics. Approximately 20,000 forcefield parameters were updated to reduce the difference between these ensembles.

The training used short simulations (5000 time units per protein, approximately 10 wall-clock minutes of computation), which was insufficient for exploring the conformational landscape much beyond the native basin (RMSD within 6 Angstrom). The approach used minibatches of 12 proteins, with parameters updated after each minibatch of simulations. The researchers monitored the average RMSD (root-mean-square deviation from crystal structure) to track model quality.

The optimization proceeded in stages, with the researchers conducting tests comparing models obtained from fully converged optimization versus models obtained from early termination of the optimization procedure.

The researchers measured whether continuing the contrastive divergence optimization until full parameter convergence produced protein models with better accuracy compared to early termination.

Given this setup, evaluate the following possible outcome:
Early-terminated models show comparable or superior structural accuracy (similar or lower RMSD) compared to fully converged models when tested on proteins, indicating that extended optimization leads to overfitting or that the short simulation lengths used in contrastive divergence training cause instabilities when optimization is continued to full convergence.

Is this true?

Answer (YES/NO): YES